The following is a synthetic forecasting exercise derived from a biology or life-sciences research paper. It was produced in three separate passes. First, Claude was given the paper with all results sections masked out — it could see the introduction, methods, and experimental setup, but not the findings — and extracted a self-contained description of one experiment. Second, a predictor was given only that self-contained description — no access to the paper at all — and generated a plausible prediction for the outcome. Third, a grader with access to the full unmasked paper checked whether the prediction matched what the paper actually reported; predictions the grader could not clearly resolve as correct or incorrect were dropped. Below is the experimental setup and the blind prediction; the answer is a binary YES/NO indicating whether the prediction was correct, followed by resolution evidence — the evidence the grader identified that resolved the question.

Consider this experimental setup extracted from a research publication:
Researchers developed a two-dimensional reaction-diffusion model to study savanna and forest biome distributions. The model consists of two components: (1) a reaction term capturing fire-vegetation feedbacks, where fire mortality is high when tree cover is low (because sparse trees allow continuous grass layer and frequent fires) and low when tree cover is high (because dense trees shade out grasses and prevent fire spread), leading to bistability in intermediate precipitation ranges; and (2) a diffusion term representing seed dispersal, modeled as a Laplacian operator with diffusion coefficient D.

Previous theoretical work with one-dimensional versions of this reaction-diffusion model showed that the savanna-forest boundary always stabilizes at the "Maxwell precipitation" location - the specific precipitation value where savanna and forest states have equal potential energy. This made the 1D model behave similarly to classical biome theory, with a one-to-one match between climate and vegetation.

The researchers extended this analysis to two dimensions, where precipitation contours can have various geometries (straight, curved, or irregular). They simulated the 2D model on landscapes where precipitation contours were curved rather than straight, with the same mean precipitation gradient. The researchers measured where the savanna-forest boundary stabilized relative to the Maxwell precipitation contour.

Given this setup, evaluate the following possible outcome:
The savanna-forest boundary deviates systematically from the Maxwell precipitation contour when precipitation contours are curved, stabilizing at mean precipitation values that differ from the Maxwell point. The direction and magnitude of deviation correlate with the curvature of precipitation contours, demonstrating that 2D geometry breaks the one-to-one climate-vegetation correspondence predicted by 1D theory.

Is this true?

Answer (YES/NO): YES